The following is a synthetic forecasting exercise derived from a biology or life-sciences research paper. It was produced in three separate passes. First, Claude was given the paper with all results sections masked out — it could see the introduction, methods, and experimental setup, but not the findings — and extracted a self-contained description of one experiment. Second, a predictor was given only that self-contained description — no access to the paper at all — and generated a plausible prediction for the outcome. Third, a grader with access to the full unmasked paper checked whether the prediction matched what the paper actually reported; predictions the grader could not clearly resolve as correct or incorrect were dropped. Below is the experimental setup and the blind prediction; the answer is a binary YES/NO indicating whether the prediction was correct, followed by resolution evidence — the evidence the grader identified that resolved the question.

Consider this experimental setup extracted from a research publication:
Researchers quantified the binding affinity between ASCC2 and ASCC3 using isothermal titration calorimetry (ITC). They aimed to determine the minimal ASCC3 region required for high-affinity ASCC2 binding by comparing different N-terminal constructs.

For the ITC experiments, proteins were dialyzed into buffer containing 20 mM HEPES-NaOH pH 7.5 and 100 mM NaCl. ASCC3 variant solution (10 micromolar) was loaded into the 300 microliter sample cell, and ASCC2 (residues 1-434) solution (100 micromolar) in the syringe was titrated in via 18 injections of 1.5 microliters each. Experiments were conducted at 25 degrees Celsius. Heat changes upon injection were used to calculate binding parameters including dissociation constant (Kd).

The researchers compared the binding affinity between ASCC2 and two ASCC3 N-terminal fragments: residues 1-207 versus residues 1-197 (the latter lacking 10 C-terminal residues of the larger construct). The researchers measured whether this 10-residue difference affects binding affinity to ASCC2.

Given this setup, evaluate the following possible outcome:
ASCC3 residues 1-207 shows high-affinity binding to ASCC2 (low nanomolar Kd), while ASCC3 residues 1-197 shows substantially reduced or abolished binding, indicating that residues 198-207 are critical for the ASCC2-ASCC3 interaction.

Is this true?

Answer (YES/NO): NO